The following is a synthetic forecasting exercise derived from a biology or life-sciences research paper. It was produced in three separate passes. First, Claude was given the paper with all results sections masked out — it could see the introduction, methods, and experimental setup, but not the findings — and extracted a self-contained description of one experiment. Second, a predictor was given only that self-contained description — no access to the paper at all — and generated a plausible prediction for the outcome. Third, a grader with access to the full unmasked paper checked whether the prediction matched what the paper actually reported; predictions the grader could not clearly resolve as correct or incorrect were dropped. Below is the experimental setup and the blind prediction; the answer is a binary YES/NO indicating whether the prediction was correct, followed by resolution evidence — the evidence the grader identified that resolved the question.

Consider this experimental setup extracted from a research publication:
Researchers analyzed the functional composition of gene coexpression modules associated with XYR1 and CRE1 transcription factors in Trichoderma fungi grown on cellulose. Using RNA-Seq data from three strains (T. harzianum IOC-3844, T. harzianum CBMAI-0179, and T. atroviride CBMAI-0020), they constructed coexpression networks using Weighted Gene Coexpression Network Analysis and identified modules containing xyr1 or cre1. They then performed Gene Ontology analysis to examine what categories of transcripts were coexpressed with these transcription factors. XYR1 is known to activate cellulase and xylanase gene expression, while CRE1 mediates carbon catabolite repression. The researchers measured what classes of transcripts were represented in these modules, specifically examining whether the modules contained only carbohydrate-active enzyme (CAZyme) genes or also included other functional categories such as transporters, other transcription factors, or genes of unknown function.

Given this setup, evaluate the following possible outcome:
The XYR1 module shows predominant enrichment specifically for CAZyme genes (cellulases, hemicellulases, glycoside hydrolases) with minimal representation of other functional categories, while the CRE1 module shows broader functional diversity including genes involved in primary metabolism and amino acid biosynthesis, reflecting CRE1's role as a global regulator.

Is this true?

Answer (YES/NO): NO